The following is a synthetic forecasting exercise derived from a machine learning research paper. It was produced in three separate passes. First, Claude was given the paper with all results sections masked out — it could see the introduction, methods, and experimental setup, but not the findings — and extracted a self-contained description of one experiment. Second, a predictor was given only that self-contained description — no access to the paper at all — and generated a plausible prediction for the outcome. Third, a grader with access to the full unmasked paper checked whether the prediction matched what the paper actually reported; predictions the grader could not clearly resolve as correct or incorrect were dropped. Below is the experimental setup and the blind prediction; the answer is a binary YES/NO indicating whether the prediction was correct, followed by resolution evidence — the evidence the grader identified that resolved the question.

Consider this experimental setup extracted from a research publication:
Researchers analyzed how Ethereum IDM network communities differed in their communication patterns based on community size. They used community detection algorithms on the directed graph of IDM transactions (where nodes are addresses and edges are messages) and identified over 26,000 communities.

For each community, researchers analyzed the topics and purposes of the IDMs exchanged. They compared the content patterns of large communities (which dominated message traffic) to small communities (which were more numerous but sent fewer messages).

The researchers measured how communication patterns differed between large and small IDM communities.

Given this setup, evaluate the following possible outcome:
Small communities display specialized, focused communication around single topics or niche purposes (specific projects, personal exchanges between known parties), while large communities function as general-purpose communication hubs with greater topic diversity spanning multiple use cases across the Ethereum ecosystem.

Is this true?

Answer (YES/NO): NO